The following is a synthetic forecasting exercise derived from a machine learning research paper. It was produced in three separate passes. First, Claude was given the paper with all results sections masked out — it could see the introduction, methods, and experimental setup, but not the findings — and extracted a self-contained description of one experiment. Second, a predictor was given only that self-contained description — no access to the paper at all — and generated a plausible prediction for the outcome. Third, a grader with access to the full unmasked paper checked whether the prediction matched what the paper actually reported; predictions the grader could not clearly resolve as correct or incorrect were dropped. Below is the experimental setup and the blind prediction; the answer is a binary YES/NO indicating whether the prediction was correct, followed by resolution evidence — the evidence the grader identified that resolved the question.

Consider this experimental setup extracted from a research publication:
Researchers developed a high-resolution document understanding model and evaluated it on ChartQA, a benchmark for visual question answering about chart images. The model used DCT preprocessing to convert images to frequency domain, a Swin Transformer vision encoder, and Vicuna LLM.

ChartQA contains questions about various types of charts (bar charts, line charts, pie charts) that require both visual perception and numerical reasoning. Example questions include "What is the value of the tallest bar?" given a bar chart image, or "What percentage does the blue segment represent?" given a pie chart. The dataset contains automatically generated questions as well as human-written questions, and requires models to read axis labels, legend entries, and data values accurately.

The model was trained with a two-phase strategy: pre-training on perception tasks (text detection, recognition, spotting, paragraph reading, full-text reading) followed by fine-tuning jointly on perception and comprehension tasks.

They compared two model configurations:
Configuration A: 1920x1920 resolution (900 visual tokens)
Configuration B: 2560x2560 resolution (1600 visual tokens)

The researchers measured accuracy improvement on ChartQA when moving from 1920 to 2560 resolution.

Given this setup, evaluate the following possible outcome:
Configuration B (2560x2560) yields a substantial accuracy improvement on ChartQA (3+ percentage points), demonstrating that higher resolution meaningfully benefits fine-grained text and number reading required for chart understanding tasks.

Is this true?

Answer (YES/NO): YES